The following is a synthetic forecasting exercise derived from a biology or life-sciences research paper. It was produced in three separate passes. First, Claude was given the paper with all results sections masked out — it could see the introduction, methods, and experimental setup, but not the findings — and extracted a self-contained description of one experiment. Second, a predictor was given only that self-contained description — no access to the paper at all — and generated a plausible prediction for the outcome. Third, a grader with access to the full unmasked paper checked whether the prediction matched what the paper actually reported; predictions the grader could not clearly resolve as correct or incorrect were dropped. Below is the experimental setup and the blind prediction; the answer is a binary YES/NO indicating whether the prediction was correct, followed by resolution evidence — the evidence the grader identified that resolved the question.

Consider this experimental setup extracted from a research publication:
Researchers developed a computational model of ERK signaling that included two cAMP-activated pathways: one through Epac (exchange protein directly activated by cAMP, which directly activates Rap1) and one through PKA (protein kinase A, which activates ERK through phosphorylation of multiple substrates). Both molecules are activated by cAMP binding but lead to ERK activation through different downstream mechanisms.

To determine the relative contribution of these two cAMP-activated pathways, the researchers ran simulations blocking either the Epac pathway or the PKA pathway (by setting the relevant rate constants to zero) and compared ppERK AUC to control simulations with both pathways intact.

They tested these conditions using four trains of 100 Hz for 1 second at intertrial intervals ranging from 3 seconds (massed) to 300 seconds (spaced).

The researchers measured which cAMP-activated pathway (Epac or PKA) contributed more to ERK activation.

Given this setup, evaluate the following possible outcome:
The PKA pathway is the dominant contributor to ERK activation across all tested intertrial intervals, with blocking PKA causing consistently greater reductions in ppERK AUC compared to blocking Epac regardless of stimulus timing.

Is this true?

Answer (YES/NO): NO